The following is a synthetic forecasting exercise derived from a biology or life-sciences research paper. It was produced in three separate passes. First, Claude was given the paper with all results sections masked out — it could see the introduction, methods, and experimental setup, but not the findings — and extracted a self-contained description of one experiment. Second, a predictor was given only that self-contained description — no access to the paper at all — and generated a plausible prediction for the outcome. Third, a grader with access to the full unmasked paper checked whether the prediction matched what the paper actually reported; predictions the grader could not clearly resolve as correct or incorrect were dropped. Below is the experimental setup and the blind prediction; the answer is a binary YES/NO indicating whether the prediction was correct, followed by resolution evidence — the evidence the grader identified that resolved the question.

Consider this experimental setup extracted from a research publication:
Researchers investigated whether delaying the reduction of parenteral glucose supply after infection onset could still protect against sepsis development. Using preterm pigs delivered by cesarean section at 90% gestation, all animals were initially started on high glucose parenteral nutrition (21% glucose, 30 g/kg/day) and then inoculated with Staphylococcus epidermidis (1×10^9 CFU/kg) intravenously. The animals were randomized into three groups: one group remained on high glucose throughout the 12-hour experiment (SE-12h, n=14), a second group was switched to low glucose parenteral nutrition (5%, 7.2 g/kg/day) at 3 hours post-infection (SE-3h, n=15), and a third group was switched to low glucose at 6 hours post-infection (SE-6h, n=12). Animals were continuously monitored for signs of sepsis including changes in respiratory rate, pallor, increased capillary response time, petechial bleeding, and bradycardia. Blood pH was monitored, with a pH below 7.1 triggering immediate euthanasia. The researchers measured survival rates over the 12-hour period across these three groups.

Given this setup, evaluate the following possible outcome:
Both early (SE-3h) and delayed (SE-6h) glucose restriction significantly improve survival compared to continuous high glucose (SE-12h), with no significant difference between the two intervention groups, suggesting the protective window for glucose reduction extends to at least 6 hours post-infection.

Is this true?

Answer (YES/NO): NO